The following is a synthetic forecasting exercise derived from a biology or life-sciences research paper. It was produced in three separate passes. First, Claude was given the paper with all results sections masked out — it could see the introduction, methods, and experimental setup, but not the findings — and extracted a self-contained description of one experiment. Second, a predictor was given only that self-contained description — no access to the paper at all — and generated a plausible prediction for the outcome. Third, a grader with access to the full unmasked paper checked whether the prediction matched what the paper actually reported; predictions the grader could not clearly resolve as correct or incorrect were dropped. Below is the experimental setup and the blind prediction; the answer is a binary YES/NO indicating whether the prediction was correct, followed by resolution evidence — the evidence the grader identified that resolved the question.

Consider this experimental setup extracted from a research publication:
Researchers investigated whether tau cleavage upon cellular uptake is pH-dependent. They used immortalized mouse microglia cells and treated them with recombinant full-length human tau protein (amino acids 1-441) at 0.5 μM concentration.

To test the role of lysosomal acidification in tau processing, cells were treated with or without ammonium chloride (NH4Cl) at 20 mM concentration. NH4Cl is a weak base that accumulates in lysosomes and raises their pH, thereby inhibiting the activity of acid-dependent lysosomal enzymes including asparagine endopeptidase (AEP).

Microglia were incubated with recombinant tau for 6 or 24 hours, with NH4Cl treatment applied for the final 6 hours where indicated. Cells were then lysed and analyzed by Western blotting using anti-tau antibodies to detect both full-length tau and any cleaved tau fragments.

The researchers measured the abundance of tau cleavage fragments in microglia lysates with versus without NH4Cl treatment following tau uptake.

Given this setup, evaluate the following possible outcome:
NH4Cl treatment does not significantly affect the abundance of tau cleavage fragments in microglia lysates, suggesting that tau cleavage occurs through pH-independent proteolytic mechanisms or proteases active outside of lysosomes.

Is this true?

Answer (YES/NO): NO